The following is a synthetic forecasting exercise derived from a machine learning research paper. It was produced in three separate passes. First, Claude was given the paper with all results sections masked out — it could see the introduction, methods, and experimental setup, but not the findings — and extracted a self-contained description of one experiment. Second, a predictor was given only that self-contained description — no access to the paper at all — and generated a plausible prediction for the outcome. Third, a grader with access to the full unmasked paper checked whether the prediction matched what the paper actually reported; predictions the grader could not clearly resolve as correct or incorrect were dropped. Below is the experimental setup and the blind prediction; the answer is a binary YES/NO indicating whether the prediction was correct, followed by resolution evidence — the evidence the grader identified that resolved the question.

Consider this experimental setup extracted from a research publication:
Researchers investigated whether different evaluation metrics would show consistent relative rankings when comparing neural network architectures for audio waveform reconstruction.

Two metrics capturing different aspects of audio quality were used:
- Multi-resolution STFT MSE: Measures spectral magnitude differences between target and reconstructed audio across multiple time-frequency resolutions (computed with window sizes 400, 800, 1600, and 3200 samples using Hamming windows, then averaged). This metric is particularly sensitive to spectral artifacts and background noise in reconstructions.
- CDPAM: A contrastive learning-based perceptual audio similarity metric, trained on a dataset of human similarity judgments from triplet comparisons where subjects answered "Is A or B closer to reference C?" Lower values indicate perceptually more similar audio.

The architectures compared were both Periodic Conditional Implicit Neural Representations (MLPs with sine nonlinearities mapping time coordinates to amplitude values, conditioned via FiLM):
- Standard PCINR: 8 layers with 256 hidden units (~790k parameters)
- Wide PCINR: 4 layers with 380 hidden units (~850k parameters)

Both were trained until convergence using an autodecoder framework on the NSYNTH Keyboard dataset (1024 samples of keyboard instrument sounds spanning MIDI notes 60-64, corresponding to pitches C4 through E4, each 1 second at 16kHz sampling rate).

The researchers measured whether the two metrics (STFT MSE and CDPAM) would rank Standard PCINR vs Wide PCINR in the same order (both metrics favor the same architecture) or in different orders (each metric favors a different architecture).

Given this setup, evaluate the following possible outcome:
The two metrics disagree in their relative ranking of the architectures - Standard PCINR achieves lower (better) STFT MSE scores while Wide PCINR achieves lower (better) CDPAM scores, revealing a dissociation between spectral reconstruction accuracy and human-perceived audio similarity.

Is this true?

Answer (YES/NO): NO